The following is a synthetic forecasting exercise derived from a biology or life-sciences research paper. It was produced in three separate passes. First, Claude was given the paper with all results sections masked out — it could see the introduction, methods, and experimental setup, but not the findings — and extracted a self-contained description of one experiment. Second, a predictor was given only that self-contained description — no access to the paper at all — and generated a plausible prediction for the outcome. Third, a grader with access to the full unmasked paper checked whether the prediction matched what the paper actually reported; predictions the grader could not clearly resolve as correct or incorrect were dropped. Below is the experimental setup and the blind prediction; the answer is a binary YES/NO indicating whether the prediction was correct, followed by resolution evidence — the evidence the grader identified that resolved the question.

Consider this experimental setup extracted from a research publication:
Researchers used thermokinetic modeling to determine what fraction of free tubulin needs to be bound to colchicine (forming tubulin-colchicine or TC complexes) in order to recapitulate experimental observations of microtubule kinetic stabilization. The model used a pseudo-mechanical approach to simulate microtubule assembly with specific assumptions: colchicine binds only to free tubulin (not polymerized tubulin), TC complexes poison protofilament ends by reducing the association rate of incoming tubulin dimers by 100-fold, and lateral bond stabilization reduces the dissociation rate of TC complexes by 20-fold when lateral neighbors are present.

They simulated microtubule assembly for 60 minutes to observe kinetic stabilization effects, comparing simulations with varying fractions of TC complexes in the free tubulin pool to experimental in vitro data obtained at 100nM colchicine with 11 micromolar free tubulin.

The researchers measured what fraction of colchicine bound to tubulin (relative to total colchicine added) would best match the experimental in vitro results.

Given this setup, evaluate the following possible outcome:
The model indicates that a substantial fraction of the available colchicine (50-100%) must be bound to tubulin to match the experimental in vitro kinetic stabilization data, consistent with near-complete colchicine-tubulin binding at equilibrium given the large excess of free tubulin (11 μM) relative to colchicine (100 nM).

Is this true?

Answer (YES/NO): YES